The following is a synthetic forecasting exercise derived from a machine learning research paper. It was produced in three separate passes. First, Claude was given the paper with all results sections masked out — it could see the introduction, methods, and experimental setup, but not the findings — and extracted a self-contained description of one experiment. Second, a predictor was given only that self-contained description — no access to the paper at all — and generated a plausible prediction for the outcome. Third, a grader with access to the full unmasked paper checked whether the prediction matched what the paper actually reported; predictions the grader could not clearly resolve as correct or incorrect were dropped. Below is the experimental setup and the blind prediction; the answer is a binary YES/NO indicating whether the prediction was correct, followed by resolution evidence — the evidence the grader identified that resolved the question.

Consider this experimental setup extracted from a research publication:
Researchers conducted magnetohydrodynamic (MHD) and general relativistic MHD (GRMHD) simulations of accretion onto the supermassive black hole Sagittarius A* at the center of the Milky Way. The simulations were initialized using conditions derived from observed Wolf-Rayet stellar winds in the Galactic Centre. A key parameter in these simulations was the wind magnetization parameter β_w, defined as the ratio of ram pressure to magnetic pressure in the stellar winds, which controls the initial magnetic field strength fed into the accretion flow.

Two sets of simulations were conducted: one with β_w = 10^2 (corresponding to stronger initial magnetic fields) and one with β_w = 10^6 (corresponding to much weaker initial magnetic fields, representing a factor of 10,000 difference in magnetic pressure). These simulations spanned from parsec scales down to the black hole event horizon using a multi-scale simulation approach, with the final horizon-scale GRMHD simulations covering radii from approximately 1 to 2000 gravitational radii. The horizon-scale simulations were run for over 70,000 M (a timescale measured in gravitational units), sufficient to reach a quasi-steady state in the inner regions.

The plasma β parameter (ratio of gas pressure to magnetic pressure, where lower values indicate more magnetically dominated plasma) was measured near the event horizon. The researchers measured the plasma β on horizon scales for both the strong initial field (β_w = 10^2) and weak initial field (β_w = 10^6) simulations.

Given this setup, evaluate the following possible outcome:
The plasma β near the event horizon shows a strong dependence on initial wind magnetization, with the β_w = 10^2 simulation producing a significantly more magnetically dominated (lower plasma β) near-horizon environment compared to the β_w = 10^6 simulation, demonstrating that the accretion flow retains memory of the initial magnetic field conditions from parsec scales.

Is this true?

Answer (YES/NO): NO